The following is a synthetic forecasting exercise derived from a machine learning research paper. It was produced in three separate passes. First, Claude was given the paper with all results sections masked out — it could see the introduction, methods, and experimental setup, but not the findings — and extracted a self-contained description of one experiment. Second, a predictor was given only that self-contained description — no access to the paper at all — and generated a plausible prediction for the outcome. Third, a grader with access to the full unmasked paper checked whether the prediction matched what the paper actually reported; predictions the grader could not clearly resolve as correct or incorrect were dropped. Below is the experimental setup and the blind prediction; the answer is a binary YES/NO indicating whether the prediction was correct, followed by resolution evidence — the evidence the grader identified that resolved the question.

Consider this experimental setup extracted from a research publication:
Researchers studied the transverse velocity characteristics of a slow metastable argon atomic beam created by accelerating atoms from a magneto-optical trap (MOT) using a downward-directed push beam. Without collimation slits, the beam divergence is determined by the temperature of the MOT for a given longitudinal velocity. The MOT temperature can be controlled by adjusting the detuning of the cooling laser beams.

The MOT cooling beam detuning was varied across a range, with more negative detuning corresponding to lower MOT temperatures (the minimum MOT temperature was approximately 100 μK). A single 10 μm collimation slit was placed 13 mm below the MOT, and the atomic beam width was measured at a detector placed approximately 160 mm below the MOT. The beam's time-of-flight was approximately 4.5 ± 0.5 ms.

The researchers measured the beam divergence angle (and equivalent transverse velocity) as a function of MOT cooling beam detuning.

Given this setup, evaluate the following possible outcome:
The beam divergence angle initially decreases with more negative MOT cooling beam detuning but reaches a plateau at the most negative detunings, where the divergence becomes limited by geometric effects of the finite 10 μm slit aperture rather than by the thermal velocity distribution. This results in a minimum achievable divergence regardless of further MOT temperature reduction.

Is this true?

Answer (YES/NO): NO